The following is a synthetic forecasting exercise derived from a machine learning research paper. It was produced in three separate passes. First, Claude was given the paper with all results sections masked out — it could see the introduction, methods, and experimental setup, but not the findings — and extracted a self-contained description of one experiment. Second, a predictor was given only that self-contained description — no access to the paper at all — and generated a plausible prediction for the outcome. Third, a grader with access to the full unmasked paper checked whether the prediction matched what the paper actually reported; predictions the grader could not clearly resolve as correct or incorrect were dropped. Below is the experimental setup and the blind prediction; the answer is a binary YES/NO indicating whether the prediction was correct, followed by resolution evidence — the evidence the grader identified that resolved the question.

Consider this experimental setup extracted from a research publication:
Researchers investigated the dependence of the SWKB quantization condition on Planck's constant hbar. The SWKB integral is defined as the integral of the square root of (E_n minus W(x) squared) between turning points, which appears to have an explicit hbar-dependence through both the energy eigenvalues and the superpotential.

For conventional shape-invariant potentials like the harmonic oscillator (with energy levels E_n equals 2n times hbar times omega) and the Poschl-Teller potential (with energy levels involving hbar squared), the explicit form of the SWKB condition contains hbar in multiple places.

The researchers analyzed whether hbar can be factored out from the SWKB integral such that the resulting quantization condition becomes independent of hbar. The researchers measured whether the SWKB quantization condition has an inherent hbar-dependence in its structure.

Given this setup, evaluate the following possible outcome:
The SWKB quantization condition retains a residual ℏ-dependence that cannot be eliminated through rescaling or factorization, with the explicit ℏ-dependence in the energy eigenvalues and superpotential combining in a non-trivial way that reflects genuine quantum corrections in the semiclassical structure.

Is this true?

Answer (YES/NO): NO